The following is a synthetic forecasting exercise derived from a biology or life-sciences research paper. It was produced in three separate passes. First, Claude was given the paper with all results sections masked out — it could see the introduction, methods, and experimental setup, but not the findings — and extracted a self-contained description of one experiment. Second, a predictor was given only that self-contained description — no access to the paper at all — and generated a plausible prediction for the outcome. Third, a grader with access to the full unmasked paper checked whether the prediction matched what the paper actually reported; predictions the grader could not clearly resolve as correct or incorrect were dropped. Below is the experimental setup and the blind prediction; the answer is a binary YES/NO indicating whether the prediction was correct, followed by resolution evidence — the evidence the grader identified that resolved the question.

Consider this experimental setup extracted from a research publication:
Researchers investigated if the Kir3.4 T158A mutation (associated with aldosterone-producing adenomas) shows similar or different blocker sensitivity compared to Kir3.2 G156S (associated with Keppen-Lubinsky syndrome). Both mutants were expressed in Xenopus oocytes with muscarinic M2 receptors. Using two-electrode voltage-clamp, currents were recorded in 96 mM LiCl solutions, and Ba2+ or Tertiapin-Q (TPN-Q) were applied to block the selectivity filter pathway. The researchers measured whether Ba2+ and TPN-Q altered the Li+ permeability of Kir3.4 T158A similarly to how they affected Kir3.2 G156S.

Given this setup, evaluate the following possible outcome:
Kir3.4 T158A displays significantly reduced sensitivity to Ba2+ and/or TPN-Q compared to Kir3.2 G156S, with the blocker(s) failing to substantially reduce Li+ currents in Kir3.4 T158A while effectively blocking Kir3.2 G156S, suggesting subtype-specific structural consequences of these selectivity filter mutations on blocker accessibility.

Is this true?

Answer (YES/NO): NO